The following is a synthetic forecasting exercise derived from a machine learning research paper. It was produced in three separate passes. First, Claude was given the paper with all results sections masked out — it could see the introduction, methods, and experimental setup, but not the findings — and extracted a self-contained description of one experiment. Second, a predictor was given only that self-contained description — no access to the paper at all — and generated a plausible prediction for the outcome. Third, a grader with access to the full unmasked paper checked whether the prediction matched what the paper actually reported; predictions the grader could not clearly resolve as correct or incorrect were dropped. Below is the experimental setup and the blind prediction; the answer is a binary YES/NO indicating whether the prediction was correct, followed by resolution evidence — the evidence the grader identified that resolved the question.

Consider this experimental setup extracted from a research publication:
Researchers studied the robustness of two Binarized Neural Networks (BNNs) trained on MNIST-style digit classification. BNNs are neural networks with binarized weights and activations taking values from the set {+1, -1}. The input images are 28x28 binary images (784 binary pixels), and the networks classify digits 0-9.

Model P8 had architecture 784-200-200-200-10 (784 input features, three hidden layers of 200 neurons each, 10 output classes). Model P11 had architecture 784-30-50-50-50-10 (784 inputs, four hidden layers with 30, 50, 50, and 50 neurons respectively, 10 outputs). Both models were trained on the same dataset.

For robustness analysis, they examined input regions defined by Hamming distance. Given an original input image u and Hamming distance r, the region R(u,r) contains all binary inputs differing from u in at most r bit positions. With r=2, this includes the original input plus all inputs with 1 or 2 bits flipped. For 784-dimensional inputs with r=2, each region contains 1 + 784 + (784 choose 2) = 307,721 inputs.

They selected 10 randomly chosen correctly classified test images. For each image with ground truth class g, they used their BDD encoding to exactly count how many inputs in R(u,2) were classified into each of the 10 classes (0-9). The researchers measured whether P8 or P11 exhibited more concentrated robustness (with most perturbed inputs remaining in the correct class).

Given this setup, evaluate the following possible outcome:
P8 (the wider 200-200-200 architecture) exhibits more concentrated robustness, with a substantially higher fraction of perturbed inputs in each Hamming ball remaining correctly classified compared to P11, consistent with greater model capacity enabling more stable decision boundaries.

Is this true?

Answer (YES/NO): NO